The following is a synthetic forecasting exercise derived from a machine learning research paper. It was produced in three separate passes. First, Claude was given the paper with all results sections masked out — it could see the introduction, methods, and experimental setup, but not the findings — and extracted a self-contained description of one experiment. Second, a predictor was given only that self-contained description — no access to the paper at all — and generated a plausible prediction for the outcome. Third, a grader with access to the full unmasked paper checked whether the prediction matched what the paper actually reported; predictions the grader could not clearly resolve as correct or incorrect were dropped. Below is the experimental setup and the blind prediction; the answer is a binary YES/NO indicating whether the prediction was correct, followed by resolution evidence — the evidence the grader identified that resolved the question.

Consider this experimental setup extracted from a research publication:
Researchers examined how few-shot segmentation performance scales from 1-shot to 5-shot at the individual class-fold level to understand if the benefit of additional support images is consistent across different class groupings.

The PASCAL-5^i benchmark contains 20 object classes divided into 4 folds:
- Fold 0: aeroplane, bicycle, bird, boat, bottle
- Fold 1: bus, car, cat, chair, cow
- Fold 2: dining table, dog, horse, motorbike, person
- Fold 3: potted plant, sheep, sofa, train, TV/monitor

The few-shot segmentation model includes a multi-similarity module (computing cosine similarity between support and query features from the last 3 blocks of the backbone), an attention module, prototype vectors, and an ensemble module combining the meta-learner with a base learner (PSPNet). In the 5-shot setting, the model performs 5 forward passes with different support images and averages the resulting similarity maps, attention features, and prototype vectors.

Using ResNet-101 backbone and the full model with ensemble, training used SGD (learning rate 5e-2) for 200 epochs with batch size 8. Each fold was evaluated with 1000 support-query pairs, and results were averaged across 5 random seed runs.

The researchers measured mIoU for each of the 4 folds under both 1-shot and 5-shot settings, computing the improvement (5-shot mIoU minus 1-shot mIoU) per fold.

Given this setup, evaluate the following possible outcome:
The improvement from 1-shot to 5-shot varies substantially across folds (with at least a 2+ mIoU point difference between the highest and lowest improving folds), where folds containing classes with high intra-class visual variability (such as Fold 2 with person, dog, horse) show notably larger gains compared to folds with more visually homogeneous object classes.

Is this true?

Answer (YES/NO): YES